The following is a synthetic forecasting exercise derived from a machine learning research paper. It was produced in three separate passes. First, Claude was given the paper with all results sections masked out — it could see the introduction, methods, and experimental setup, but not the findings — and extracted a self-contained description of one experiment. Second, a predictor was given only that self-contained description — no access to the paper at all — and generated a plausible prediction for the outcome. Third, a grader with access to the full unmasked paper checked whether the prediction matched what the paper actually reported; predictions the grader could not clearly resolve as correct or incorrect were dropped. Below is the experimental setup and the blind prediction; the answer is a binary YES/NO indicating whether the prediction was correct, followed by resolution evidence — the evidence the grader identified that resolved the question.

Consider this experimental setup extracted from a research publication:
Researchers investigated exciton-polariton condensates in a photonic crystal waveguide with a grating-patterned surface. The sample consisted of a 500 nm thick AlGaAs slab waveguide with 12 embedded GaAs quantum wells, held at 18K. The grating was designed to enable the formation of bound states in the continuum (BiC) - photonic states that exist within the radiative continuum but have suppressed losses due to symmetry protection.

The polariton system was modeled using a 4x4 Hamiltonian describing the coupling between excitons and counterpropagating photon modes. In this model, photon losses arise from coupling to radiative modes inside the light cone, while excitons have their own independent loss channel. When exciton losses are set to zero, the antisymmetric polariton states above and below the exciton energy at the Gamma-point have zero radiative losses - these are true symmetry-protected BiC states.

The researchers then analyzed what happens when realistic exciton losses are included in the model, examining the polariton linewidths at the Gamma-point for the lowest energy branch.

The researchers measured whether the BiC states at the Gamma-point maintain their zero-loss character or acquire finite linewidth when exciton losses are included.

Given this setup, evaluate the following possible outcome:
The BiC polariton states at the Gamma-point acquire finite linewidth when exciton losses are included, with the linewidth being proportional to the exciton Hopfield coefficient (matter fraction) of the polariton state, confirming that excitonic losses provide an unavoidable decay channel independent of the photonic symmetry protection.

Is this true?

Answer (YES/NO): YES